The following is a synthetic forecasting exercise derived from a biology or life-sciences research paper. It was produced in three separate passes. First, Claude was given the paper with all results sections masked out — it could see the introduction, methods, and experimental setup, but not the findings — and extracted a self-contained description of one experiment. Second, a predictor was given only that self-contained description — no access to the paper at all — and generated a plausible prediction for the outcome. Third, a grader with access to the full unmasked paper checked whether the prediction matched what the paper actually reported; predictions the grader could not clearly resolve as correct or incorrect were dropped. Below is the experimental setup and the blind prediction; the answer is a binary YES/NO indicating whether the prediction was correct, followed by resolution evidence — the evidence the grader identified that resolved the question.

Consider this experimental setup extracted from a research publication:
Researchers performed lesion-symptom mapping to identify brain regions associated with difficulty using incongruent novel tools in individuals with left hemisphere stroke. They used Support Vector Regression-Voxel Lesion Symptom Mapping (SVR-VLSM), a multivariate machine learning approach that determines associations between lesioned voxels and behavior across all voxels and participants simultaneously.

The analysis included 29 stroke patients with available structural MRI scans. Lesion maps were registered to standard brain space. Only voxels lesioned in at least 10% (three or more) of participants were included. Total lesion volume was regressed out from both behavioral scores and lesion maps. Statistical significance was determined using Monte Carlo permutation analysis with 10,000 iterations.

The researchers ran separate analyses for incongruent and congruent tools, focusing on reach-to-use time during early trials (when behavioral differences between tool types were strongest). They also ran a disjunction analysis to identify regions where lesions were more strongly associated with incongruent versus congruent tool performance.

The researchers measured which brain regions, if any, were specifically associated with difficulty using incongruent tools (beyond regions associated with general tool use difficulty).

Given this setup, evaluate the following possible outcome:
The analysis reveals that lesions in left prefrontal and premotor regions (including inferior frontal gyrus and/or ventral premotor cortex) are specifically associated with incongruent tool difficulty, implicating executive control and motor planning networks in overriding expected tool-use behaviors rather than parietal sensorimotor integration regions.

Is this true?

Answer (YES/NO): NO